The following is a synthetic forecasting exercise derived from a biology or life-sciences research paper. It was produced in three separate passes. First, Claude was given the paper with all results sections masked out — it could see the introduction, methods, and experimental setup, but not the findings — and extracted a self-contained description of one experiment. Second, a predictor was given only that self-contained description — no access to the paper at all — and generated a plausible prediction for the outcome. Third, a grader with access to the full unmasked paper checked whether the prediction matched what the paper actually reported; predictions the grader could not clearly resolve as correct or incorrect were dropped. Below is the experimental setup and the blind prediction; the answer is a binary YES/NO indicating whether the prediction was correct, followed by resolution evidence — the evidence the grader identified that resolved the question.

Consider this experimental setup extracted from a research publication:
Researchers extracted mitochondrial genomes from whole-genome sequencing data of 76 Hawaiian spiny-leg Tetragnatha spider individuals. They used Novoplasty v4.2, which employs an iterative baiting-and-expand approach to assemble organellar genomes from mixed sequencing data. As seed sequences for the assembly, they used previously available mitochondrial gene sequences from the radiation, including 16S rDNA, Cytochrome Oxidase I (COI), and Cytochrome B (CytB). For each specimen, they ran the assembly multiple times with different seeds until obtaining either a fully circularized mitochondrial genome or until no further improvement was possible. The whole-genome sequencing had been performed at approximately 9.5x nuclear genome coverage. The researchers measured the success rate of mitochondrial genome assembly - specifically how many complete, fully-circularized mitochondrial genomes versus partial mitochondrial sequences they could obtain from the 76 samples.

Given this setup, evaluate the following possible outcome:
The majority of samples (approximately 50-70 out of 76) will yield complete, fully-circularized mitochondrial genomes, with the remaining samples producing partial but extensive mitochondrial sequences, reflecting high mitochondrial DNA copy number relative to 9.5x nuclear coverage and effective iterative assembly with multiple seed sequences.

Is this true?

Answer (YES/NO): NO